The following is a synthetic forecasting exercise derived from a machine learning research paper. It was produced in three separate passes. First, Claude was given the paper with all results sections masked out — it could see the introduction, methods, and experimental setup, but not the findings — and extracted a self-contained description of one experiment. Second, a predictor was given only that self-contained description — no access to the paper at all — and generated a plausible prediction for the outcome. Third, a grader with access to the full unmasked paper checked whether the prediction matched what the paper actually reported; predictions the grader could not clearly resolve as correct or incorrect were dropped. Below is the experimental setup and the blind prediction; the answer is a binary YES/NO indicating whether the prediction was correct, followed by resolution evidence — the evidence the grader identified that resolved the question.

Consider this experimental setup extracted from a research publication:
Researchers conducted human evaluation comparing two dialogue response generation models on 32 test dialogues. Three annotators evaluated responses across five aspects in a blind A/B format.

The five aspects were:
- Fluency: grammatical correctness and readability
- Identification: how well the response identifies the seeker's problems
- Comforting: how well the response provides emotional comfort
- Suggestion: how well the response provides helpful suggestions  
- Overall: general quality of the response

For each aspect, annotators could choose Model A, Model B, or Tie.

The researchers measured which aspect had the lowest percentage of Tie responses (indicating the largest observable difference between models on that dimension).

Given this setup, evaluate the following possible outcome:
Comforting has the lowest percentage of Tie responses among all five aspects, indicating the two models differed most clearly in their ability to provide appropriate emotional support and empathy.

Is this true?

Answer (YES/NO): NO